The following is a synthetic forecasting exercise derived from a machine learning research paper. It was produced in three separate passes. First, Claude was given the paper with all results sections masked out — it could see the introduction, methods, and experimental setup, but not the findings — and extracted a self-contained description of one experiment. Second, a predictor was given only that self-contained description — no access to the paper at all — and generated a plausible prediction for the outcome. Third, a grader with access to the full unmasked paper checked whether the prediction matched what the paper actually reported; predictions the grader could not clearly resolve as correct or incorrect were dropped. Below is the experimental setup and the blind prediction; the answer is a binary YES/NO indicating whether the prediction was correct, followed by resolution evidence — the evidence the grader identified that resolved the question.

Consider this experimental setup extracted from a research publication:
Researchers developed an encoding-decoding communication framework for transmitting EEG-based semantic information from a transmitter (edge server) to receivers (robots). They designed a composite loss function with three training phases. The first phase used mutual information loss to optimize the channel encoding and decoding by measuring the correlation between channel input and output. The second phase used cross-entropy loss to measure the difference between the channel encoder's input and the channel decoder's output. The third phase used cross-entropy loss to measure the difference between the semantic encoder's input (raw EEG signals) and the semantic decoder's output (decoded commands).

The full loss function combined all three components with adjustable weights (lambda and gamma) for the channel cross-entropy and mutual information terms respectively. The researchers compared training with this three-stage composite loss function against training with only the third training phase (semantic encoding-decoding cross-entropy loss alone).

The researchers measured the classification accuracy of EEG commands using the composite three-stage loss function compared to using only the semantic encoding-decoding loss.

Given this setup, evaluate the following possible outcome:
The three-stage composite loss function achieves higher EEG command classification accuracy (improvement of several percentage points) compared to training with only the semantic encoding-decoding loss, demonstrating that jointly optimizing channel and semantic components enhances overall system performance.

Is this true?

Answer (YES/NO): NO